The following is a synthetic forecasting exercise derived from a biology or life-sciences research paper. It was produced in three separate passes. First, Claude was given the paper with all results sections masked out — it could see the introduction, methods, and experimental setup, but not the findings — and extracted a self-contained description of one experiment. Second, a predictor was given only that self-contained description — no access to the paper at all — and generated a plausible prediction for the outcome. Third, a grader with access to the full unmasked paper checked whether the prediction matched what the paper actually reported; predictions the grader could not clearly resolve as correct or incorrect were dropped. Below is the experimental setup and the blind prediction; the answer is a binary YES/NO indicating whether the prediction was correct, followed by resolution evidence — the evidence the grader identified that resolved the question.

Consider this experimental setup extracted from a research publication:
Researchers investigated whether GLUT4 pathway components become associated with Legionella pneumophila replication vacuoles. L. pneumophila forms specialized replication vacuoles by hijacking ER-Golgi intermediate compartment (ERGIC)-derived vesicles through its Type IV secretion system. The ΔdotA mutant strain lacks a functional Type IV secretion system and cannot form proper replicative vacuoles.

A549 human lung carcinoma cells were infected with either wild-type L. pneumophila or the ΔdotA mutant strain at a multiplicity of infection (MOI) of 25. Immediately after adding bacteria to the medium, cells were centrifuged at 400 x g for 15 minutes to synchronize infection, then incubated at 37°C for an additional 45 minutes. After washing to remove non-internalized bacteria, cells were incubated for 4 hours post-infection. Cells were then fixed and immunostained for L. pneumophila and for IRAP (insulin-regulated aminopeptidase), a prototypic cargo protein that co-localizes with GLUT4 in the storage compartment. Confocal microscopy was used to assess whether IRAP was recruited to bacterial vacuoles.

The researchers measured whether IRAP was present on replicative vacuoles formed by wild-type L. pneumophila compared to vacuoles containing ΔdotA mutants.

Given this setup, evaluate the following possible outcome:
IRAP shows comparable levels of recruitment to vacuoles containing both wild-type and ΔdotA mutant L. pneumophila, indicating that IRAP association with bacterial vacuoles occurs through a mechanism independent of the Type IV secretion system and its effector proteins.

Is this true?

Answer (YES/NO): NO